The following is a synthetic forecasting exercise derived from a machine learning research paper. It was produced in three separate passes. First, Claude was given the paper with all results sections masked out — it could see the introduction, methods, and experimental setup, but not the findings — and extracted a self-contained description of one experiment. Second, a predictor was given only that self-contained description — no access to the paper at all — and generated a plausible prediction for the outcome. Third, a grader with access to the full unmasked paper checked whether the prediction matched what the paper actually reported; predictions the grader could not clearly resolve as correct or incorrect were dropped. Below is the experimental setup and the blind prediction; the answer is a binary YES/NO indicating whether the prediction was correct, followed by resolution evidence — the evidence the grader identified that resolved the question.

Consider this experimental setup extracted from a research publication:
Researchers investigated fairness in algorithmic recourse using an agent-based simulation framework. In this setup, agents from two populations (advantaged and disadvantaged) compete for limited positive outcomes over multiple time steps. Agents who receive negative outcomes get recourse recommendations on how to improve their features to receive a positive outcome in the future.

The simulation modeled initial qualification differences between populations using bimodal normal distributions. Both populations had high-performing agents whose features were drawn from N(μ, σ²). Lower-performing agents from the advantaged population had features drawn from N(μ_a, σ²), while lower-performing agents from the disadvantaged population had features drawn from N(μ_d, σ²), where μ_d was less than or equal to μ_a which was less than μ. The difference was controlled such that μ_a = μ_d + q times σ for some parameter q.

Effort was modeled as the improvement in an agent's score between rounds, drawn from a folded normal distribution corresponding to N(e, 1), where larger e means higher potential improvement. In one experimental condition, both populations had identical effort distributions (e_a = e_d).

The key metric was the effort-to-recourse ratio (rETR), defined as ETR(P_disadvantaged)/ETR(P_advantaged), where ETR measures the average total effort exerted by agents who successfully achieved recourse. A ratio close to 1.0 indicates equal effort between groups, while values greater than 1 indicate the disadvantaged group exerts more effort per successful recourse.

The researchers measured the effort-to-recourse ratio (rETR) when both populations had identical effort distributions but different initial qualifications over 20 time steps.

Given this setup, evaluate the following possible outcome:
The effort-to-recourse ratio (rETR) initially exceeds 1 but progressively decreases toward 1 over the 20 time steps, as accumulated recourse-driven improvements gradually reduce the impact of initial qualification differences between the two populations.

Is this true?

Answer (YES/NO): NO